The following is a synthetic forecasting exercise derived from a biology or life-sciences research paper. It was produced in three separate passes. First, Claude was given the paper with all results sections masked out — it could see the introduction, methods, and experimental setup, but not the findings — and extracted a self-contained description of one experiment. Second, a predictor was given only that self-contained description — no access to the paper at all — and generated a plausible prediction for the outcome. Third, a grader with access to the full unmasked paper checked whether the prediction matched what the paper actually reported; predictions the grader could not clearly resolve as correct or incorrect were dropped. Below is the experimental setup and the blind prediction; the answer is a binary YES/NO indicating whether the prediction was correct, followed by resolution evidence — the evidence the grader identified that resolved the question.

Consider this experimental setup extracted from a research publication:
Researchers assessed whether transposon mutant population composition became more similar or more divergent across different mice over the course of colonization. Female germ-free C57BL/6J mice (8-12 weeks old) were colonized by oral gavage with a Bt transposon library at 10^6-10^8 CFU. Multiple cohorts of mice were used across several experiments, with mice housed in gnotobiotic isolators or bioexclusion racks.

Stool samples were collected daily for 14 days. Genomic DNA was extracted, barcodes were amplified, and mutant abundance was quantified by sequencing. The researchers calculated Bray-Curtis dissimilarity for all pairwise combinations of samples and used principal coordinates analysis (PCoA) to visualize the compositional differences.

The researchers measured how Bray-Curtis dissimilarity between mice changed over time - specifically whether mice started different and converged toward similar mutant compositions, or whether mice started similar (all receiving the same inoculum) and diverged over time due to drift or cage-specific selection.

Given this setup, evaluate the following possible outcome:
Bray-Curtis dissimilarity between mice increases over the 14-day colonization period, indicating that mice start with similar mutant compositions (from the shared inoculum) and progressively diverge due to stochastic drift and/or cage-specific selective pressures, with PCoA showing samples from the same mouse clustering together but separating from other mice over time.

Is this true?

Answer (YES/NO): NO